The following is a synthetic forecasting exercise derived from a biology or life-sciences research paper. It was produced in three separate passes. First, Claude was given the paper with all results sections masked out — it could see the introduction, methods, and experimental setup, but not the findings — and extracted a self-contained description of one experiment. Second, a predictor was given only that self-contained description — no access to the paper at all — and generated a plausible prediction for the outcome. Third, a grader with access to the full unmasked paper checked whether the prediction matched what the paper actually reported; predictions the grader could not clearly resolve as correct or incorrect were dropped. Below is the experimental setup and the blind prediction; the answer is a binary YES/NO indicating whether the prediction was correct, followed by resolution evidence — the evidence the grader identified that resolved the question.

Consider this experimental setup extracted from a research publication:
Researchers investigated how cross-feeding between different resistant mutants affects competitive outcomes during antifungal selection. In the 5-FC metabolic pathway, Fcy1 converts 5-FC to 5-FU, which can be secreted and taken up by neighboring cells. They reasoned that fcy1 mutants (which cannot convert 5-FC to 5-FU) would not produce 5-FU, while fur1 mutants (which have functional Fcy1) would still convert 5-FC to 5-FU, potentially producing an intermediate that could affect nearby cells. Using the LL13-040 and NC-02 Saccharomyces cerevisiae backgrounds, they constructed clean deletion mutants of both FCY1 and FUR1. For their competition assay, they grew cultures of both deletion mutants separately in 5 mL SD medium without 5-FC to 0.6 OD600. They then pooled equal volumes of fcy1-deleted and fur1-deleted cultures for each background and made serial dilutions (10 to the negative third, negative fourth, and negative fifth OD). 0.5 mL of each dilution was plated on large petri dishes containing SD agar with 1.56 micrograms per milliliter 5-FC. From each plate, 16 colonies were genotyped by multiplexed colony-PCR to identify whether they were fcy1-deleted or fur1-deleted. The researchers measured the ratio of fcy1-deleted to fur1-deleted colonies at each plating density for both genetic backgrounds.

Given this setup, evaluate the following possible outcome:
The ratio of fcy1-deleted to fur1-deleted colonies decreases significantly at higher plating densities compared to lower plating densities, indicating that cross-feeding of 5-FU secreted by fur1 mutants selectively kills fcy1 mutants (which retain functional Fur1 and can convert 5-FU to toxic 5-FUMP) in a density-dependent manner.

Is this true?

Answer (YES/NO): YES